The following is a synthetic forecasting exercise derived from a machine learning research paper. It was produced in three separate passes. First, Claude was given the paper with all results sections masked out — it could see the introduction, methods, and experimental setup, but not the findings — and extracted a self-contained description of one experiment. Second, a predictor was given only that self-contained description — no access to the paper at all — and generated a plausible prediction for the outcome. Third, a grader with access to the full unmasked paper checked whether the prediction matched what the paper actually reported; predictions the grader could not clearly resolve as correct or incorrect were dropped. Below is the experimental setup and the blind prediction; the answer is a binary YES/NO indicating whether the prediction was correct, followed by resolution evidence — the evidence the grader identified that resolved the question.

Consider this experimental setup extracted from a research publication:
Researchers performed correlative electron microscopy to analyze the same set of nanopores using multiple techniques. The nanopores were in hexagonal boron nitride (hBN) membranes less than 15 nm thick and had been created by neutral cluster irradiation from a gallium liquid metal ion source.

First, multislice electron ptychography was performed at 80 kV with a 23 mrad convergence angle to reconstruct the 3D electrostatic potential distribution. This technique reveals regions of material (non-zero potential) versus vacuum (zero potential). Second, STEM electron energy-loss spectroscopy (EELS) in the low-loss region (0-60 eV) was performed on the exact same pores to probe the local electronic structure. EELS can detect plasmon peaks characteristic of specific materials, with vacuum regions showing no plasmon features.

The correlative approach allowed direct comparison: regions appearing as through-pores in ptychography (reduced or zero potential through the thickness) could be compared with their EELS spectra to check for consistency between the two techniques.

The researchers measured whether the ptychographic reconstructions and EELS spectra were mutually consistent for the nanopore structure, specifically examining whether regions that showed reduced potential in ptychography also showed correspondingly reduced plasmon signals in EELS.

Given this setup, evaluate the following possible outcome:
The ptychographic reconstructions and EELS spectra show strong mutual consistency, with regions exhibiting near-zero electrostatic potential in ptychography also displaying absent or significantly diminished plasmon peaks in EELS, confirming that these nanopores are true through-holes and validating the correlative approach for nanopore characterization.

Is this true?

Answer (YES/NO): YES